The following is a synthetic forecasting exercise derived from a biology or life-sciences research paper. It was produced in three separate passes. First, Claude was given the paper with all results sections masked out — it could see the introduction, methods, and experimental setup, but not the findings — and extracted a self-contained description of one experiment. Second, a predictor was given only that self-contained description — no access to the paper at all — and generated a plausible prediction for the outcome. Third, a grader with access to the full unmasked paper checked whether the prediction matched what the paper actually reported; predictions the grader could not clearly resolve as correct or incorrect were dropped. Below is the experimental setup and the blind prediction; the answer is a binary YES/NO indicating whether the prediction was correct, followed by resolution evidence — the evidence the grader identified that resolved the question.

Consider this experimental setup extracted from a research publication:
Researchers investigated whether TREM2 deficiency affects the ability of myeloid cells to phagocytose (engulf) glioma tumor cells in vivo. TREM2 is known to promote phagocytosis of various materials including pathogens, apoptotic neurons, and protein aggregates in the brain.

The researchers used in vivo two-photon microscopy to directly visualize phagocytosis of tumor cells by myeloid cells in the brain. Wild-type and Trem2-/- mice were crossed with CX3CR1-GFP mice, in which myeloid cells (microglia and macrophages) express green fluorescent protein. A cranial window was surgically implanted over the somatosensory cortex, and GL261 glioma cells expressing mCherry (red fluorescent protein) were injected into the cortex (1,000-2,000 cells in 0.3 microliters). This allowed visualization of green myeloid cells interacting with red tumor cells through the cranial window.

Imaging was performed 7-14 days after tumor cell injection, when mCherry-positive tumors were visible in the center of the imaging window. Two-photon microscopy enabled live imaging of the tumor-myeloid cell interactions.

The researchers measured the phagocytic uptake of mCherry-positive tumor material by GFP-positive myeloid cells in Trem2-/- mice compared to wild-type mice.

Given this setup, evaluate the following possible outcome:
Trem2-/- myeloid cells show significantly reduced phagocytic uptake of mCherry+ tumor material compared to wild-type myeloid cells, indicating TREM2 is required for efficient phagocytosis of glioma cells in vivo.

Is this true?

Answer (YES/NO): YES